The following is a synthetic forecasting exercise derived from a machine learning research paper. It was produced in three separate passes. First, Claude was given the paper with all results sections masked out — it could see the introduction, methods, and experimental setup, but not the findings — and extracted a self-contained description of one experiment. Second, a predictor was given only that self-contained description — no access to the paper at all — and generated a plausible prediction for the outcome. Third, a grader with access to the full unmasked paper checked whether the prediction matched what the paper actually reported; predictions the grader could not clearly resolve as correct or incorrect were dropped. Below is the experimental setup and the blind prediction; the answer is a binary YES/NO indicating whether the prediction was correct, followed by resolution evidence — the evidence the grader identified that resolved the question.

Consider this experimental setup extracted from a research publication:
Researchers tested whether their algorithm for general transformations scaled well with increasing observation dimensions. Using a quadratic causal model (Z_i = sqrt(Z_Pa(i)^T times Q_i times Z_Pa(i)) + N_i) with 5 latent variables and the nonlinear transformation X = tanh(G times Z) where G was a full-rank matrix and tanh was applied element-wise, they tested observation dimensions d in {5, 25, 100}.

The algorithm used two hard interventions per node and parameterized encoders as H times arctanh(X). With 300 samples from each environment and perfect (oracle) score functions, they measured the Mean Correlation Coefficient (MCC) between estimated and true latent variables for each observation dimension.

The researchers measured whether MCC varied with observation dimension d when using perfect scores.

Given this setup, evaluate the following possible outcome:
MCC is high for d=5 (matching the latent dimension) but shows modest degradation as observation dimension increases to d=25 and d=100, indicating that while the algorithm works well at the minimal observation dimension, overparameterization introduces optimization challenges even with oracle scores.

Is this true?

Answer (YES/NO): NO